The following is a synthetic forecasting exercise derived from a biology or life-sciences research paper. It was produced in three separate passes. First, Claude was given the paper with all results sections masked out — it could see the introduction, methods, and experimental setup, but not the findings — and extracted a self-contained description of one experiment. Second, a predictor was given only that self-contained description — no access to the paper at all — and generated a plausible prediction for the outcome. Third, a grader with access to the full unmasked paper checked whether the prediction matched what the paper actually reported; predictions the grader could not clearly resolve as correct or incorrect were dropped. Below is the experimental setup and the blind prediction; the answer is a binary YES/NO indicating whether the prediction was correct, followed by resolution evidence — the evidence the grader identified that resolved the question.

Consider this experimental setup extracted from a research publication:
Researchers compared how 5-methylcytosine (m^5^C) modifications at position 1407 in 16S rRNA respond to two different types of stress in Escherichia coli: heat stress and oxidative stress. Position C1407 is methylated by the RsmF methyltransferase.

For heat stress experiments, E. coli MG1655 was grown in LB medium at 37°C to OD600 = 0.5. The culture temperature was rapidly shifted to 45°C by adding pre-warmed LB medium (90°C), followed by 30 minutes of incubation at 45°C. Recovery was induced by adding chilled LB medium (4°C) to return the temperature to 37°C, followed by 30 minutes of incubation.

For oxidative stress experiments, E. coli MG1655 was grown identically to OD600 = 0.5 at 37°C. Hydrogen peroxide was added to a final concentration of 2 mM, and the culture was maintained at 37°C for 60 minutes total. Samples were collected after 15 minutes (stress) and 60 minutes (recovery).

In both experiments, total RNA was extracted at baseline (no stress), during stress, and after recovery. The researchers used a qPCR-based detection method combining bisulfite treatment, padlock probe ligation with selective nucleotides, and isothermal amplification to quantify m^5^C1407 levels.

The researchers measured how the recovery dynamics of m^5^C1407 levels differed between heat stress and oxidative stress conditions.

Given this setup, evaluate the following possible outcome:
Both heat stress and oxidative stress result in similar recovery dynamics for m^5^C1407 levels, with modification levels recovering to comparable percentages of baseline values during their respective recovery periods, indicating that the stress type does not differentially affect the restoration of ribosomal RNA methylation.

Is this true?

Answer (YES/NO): NO